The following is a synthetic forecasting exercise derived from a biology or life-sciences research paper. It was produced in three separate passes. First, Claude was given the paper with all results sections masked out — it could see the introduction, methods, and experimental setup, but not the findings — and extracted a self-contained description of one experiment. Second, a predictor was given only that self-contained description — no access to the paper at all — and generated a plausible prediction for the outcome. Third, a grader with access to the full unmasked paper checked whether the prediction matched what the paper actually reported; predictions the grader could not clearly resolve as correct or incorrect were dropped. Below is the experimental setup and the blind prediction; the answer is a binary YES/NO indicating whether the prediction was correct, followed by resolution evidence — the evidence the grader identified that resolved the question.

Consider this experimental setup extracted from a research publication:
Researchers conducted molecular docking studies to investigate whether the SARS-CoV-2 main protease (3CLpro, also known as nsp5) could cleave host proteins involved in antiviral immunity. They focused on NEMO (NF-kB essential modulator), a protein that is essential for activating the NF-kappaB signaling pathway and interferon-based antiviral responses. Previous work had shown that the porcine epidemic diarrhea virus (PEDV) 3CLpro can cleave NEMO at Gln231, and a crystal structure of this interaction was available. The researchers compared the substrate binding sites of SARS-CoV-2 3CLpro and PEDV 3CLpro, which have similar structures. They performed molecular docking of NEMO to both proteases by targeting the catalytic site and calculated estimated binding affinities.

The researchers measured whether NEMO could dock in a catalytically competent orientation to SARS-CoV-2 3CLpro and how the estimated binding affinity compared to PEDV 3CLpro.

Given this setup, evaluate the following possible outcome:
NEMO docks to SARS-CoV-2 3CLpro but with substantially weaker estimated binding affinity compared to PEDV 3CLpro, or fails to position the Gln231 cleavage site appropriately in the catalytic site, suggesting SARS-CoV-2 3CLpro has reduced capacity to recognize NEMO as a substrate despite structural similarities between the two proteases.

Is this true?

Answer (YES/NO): NO